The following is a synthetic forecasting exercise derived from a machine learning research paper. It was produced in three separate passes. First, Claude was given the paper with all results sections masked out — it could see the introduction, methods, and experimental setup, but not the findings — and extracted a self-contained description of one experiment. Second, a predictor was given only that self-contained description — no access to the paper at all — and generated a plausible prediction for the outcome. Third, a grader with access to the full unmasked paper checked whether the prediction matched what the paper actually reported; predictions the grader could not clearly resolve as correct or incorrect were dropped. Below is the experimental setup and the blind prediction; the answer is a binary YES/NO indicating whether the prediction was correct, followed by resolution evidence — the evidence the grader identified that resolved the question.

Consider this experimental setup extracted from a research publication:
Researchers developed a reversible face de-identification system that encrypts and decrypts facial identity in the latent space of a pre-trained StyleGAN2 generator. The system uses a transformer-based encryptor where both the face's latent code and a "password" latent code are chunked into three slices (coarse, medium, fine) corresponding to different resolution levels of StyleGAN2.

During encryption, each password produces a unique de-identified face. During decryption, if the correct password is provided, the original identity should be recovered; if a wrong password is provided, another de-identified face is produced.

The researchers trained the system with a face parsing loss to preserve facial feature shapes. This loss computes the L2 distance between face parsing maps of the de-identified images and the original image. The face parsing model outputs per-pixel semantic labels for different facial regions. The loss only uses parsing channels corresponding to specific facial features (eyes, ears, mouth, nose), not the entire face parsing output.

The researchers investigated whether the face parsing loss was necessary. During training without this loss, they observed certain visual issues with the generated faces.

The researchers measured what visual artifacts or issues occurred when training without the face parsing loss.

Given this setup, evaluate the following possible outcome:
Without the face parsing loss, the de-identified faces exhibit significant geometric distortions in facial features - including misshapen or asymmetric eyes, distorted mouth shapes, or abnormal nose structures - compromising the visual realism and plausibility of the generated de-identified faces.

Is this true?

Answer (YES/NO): NO